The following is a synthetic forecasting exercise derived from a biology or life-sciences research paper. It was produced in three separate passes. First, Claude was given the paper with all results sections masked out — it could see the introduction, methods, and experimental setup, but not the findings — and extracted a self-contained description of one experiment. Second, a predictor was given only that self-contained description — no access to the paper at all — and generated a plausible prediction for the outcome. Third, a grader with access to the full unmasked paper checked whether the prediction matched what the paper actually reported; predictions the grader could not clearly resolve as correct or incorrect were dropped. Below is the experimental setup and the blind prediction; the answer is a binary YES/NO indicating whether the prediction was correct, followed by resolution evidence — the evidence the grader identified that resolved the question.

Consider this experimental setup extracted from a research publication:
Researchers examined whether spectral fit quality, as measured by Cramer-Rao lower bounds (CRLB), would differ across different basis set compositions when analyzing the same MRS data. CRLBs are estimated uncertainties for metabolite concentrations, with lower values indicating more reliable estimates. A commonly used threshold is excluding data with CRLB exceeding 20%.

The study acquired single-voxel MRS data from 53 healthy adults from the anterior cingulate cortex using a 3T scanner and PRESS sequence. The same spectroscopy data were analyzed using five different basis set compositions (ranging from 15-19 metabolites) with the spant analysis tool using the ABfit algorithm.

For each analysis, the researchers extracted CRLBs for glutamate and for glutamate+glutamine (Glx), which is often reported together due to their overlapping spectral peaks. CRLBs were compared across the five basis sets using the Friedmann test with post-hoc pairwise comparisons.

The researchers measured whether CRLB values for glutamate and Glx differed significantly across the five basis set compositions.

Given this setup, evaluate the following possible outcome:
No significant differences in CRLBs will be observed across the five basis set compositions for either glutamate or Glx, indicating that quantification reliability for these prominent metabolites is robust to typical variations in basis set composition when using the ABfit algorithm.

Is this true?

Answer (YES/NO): NO